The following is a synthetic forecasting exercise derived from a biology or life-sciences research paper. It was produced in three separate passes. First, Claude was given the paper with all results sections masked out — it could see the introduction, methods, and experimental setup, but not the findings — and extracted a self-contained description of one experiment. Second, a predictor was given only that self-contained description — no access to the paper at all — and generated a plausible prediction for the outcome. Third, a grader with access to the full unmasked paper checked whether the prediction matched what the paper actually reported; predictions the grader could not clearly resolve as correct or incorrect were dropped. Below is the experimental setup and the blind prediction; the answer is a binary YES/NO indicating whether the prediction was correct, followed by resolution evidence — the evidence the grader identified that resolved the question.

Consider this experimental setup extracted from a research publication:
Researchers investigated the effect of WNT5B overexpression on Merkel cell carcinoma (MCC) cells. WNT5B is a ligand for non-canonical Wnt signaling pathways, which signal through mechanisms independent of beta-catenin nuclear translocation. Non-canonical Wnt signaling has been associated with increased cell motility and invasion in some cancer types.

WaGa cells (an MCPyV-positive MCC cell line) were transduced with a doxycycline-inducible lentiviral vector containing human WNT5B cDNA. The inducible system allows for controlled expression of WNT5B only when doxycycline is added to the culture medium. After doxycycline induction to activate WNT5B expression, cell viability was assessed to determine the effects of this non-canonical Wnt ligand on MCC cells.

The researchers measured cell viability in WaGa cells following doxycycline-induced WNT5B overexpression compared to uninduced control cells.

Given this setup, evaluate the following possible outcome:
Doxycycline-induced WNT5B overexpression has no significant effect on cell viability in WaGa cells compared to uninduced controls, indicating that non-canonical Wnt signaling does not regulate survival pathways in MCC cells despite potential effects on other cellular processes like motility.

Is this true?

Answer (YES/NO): NO